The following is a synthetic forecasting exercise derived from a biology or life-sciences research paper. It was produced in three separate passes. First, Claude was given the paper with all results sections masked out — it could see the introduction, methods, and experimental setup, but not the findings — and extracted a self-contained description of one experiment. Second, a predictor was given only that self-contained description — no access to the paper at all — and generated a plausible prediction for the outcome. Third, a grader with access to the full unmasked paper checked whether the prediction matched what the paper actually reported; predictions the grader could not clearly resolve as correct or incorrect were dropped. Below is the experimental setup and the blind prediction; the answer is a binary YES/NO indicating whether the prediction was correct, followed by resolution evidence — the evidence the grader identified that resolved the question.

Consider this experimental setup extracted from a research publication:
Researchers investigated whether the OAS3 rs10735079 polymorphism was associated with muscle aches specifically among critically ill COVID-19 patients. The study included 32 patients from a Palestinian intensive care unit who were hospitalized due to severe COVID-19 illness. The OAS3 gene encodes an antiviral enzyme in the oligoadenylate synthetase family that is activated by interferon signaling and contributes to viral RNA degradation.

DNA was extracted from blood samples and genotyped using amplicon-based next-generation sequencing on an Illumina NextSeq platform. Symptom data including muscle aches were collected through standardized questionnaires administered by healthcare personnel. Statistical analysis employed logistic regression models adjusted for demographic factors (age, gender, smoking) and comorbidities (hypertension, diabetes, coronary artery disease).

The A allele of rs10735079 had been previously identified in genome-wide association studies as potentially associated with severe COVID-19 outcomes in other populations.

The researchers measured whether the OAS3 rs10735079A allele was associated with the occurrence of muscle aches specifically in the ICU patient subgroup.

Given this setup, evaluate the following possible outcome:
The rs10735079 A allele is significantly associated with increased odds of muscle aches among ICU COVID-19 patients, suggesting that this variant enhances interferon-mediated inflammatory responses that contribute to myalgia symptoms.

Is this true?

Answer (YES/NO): NO